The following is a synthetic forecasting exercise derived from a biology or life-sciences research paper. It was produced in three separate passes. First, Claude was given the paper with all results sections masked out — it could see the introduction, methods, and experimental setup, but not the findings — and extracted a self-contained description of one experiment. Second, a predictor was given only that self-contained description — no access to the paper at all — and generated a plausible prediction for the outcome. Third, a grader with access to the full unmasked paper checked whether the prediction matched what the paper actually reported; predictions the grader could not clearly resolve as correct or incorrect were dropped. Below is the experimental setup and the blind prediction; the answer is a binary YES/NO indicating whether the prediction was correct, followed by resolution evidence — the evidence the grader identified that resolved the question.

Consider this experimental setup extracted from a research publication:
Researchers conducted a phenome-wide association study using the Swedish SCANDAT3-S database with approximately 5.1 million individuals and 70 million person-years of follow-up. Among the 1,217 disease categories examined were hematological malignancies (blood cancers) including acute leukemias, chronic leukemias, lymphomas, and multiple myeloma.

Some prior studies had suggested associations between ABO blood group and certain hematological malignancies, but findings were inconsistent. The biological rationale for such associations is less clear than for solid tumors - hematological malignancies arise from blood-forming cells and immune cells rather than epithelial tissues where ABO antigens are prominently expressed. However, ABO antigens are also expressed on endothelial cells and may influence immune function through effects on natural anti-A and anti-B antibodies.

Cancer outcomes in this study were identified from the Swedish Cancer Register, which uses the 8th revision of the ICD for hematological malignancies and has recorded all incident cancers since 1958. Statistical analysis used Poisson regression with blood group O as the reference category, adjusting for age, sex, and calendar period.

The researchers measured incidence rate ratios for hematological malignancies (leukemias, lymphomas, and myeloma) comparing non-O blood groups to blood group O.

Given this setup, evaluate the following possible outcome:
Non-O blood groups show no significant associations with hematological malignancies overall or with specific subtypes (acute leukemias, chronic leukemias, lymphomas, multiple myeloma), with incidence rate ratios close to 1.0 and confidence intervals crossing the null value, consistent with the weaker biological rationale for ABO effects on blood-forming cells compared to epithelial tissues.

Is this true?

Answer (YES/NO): YES